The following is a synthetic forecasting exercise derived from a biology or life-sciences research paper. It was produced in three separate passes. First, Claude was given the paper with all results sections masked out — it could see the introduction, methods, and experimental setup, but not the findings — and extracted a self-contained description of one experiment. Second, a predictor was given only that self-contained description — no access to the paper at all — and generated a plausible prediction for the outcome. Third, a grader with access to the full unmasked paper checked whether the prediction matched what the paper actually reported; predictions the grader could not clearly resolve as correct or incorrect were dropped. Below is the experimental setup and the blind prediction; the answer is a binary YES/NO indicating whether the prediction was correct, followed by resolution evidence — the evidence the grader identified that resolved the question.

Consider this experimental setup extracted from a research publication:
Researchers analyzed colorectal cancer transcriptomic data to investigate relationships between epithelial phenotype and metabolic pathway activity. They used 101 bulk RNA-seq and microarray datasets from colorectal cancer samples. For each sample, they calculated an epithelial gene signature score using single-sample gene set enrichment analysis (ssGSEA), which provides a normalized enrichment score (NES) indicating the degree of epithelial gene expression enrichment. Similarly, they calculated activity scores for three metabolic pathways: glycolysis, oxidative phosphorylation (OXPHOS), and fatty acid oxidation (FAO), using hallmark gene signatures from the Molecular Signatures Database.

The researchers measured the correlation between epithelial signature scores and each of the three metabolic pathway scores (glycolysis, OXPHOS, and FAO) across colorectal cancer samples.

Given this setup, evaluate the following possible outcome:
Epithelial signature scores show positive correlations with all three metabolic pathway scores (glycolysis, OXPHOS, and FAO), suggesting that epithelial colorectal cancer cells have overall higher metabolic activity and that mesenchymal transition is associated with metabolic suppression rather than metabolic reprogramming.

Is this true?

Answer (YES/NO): YES